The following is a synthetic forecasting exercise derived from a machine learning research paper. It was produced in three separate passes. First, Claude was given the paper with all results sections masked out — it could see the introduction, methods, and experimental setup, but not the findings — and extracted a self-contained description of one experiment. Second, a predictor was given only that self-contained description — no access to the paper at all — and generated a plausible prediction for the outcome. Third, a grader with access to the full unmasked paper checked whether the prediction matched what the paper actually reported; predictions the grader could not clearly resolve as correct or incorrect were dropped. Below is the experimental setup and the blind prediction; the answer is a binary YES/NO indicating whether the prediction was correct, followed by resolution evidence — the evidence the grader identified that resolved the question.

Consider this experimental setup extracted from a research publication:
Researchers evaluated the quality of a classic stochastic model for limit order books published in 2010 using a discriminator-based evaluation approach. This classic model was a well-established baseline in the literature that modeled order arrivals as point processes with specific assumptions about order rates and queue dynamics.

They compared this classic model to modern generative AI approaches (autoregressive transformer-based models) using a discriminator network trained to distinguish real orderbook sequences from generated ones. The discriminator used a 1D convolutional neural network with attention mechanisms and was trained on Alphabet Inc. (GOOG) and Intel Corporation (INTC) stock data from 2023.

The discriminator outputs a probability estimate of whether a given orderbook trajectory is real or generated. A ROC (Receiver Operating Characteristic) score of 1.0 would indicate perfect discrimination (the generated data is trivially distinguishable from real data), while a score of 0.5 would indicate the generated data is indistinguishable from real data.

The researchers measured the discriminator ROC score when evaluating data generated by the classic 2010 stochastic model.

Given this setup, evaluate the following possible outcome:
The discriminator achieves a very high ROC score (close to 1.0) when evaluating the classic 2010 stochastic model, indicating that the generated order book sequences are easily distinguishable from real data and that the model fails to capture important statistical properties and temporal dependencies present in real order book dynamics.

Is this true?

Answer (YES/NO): YES